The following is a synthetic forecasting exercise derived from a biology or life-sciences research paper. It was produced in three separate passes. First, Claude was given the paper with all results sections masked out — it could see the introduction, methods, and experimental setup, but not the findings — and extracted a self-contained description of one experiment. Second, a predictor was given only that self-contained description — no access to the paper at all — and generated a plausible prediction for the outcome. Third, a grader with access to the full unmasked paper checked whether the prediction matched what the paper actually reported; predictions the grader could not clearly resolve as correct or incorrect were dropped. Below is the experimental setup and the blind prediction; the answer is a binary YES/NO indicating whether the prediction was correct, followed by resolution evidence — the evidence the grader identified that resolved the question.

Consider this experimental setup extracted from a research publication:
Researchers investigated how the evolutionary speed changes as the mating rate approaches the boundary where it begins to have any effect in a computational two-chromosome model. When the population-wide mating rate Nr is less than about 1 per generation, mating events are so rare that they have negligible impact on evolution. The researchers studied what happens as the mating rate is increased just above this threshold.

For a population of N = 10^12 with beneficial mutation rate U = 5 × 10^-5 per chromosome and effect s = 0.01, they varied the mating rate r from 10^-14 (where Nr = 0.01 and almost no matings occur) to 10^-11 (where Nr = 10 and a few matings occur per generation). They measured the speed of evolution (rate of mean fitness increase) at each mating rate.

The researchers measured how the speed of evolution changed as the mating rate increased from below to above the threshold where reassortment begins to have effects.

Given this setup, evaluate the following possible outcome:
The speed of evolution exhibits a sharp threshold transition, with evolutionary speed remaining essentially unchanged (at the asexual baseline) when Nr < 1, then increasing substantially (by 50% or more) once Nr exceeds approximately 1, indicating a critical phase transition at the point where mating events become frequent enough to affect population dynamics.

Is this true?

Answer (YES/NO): NO